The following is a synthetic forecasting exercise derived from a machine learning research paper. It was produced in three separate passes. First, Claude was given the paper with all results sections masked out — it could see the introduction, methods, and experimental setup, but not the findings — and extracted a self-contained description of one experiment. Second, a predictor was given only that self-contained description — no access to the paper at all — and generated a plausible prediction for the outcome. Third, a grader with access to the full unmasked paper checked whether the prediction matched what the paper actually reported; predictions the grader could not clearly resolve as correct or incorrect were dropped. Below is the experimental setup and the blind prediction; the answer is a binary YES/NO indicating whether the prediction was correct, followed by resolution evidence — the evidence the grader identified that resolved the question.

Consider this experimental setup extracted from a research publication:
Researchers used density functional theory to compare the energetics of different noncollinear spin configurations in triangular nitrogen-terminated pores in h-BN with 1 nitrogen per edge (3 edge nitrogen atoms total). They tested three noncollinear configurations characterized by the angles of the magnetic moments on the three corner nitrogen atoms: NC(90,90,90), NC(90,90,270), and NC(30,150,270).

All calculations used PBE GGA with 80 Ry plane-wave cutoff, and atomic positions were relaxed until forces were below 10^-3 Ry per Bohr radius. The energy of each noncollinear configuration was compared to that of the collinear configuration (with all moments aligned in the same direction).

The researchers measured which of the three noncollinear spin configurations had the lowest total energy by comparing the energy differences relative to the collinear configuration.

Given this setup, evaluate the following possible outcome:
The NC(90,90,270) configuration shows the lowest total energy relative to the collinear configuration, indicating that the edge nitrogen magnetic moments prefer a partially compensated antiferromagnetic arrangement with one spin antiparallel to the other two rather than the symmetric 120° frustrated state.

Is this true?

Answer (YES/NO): NO